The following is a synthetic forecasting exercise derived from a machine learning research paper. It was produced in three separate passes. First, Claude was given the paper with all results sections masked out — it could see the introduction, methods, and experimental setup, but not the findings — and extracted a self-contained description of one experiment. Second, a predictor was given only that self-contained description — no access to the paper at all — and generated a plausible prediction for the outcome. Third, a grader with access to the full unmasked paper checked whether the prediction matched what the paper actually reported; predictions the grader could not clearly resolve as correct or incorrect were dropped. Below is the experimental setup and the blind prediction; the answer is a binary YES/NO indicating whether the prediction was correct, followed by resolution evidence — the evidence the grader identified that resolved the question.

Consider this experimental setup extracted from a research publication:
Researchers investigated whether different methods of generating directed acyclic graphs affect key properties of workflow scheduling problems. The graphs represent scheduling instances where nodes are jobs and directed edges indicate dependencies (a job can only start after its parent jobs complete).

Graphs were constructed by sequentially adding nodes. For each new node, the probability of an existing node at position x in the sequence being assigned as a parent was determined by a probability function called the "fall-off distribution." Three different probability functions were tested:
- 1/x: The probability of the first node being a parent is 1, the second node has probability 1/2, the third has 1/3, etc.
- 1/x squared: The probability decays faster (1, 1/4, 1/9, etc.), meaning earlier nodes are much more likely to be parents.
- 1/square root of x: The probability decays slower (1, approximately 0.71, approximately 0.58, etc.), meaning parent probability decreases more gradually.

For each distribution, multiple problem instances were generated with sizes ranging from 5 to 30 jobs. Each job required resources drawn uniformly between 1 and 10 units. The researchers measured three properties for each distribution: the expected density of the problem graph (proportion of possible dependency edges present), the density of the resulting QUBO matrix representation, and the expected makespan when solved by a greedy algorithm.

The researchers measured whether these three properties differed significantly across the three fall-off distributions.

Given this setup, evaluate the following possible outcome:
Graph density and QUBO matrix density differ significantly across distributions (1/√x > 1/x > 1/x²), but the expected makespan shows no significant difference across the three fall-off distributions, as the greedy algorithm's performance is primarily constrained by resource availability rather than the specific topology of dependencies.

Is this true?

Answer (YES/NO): NO